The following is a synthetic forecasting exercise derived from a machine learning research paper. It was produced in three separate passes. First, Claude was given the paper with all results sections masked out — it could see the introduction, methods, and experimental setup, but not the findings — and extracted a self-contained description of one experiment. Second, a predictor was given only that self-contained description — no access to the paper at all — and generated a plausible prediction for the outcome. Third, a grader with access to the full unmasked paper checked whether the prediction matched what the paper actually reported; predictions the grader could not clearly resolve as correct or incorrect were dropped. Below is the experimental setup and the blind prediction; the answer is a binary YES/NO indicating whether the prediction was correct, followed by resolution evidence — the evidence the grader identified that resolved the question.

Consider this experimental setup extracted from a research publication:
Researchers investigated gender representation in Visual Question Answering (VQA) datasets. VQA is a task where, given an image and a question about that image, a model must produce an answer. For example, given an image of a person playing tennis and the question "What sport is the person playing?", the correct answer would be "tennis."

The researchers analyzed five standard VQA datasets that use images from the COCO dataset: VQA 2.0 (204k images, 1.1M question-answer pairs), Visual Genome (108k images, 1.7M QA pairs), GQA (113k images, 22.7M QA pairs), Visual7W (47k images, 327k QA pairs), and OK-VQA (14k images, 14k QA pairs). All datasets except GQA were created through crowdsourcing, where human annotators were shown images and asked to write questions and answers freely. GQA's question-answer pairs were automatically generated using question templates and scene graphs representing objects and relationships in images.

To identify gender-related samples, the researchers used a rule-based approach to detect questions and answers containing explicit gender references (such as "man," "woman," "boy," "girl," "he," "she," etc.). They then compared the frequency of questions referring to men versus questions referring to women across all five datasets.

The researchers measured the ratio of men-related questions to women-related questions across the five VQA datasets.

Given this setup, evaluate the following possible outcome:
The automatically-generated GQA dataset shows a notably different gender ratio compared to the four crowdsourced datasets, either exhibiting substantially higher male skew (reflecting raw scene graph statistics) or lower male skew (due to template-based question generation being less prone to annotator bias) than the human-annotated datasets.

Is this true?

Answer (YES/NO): NO